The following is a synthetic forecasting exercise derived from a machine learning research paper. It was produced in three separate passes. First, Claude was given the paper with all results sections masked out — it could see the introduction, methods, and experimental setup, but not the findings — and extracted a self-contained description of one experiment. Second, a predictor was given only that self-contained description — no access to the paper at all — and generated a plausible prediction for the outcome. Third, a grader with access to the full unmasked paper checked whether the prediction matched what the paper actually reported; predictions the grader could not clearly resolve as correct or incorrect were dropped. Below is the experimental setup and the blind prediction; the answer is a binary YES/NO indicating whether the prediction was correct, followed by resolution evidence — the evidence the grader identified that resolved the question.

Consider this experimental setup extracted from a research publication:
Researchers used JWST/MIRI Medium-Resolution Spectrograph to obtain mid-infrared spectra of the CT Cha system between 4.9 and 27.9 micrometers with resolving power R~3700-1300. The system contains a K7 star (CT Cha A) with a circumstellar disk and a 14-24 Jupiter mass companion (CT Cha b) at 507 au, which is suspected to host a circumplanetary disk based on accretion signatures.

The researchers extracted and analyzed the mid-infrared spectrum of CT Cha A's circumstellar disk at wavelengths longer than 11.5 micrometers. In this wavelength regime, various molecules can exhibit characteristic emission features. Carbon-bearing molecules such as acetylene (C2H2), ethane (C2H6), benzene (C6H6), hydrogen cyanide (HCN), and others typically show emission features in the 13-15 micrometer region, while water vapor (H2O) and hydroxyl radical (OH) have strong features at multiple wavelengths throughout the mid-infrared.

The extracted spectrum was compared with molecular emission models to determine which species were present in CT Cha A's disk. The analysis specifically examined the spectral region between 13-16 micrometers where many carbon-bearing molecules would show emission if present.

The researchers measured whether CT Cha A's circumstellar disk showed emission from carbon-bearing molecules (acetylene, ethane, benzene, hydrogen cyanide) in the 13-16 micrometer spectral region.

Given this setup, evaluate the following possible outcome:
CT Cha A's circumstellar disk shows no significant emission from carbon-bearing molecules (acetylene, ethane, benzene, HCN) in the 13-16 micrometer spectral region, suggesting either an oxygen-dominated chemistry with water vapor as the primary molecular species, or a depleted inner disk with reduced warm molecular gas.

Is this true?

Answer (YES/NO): YES